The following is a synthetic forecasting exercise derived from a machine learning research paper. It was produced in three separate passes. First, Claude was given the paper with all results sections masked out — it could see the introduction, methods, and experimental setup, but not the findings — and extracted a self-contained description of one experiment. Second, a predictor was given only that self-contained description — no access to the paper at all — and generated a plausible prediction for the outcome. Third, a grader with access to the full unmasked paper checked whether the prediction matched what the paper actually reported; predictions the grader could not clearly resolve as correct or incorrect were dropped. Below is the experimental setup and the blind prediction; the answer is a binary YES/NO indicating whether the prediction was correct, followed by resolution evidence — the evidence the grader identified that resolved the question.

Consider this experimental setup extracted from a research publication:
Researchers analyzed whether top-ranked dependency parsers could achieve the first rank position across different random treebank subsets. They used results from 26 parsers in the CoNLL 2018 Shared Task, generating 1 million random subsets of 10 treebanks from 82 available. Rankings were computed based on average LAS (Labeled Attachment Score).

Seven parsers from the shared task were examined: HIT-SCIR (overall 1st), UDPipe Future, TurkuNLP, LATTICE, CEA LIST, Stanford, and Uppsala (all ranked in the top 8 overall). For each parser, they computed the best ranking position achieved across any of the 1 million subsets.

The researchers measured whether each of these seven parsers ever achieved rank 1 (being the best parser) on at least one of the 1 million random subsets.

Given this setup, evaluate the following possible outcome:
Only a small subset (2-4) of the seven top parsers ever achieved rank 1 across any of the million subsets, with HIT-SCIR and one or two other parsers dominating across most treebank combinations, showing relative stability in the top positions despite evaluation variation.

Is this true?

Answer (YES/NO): NO